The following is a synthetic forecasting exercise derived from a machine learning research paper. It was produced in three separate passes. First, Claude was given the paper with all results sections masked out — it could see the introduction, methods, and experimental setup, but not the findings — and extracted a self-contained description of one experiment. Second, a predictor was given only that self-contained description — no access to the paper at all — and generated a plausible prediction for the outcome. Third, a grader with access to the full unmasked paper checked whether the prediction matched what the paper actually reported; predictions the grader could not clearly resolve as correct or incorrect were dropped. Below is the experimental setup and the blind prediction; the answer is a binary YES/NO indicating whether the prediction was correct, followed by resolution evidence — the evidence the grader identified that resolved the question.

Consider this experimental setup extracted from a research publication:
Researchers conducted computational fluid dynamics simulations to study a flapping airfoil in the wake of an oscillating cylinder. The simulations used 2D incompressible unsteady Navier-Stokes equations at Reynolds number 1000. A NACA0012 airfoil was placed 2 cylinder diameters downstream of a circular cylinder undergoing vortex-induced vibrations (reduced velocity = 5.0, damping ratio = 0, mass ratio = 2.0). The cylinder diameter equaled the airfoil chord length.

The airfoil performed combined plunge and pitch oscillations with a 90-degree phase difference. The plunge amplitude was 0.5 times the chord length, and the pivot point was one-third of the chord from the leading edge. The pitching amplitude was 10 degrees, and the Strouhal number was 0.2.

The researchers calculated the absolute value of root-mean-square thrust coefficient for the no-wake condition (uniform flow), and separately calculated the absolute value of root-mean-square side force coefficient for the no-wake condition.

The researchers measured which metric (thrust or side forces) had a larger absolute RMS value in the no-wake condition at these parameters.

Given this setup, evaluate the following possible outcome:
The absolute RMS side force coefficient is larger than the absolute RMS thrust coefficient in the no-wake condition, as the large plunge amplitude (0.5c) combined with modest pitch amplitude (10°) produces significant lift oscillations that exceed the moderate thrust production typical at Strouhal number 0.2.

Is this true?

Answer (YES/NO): YES